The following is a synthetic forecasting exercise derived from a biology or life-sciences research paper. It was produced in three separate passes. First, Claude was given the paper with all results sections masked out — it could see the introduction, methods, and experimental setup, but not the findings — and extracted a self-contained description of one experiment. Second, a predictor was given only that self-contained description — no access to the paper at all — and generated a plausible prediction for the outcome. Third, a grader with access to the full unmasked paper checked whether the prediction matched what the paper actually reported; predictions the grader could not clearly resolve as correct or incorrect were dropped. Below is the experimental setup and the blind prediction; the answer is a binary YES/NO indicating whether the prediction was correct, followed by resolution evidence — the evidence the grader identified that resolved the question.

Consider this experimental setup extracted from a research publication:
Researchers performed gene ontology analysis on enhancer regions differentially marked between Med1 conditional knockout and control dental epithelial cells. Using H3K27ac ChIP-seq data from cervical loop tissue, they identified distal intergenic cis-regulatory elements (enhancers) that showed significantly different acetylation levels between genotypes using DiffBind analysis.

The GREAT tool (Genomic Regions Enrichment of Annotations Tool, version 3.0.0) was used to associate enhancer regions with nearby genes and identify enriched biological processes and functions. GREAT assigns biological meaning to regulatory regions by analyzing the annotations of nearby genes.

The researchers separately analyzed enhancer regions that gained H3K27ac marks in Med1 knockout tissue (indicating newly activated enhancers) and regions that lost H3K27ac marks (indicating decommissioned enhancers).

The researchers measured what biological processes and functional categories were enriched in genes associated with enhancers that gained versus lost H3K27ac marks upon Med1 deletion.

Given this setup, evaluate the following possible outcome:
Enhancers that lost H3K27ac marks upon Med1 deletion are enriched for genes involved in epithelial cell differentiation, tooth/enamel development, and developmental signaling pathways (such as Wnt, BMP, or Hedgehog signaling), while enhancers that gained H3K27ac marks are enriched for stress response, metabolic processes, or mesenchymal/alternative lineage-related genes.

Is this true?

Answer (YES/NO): NO